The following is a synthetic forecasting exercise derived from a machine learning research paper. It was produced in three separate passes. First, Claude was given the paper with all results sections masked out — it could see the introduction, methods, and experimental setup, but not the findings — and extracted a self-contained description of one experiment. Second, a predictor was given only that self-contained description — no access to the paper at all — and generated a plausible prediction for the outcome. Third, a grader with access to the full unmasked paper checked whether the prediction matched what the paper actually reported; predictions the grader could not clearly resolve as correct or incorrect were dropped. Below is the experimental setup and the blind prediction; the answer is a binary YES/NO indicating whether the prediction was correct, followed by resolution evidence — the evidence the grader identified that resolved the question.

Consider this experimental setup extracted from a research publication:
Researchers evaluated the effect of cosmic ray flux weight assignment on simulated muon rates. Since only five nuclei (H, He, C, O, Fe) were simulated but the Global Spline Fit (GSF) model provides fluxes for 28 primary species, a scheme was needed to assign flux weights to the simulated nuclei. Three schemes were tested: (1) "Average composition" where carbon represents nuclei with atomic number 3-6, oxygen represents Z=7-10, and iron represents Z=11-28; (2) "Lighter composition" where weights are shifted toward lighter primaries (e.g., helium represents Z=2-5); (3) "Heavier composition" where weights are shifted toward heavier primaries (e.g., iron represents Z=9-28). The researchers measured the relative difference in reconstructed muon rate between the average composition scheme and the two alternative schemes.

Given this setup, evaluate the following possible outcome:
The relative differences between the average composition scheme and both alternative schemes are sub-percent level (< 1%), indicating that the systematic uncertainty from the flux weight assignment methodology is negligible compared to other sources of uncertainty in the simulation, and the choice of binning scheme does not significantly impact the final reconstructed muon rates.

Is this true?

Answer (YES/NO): NO